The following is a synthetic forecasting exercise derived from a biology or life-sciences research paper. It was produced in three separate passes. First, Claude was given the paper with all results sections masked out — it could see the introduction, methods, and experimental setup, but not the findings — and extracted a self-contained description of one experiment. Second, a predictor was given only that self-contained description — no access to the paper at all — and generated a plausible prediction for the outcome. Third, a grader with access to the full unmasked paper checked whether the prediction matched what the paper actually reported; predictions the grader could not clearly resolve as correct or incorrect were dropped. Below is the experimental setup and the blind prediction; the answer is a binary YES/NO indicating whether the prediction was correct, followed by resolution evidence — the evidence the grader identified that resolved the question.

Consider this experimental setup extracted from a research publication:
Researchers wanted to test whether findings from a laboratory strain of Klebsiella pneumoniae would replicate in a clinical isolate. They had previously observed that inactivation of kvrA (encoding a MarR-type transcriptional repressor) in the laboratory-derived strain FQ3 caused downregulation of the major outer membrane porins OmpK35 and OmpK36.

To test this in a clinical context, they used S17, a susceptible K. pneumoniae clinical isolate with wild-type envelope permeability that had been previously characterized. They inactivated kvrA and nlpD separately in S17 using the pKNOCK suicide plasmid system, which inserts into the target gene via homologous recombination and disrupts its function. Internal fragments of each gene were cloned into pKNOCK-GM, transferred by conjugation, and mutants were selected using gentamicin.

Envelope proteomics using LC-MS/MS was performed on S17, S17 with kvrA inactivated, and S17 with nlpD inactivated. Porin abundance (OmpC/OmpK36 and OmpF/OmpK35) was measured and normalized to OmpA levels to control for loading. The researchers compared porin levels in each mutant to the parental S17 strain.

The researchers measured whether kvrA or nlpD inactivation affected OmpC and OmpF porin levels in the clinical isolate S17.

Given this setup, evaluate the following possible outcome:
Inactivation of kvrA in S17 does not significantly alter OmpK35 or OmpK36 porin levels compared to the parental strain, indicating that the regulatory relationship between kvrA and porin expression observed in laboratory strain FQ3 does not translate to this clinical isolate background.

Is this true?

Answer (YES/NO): NO